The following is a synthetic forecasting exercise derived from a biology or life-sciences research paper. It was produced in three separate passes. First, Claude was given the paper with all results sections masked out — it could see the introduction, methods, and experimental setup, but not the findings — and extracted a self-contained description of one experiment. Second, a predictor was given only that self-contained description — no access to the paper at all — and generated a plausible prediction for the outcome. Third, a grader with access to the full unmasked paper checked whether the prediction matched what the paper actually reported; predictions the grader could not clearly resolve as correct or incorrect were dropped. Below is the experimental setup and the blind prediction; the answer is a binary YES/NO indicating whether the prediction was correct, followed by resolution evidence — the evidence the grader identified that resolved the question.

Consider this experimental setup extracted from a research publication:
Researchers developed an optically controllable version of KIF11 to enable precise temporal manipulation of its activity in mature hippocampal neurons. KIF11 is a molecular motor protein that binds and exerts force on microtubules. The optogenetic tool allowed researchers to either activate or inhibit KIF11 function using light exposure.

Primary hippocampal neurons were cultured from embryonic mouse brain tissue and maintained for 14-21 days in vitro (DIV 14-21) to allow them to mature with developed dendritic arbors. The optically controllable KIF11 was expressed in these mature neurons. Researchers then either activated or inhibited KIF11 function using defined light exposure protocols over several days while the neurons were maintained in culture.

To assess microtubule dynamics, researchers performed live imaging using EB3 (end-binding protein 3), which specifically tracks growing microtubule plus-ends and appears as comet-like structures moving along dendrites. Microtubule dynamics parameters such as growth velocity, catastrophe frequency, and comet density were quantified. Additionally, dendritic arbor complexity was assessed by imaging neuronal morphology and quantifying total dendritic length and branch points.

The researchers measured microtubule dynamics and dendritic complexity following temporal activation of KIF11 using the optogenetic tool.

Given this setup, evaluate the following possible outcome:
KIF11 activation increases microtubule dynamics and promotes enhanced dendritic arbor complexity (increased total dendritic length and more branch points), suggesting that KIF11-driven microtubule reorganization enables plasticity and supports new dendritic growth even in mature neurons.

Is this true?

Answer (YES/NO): NO